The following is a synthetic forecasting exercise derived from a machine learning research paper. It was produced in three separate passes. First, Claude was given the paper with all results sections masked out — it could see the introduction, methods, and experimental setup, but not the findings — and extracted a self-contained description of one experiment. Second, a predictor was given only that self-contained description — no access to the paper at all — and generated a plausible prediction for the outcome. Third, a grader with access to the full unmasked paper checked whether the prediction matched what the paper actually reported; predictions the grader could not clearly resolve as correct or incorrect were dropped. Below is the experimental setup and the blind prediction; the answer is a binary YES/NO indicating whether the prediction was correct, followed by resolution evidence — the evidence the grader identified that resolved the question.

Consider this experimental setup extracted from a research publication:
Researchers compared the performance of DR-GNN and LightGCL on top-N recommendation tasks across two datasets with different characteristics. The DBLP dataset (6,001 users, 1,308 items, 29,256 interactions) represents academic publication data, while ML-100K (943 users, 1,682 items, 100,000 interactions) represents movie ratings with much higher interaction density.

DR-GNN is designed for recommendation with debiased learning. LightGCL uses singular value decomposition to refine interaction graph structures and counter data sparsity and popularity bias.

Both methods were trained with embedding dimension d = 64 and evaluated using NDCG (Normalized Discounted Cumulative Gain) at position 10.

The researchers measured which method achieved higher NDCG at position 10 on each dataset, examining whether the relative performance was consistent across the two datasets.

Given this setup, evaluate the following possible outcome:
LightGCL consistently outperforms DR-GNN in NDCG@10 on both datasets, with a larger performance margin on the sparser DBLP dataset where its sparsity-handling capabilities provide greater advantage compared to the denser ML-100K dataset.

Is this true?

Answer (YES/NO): NO